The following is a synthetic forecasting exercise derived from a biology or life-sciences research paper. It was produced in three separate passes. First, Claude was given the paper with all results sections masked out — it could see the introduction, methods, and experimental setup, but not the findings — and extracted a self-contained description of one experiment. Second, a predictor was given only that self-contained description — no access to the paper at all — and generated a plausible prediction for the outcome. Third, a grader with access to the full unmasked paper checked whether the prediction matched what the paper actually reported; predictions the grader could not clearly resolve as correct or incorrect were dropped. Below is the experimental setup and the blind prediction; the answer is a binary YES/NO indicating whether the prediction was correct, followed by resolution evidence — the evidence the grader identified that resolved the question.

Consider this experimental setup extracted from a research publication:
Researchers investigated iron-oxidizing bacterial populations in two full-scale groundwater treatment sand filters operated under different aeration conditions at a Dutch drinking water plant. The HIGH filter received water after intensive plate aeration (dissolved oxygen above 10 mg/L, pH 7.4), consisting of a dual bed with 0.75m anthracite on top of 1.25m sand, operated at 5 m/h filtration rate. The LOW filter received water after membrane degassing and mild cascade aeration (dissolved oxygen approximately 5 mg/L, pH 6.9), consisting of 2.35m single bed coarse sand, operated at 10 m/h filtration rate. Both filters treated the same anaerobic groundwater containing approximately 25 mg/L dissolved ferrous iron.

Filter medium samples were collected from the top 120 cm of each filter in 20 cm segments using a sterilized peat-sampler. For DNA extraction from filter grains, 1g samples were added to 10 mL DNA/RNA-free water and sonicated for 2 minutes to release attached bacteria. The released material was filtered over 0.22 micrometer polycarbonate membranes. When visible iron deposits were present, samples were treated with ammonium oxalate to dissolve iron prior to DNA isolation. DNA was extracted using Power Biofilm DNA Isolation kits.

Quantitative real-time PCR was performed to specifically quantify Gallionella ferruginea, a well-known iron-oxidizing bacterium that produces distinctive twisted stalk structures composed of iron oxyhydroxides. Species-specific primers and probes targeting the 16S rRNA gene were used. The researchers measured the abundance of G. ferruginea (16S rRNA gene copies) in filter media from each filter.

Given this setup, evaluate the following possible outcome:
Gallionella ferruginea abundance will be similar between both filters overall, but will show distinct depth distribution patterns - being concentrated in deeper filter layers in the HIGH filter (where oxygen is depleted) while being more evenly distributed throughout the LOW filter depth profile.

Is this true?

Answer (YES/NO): NO